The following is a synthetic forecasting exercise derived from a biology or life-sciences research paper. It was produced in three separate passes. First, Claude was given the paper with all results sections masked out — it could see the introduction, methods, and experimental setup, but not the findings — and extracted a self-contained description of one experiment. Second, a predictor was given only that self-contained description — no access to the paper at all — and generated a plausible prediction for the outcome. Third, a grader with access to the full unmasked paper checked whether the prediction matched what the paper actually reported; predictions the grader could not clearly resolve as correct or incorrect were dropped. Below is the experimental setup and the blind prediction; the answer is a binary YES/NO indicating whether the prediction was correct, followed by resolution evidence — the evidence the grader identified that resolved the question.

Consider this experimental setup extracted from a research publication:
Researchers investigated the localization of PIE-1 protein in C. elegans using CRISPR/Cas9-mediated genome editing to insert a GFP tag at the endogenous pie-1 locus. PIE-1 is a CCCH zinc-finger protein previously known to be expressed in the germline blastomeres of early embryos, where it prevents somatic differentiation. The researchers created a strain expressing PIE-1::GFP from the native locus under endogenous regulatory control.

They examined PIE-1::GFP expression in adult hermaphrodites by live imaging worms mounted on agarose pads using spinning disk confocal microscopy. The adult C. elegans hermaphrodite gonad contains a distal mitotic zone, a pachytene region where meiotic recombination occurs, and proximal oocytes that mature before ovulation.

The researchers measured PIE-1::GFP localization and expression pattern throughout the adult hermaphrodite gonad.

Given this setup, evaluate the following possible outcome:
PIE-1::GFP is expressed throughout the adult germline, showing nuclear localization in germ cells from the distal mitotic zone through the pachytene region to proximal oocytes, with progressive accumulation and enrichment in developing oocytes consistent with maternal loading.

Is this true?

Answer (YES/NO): NO